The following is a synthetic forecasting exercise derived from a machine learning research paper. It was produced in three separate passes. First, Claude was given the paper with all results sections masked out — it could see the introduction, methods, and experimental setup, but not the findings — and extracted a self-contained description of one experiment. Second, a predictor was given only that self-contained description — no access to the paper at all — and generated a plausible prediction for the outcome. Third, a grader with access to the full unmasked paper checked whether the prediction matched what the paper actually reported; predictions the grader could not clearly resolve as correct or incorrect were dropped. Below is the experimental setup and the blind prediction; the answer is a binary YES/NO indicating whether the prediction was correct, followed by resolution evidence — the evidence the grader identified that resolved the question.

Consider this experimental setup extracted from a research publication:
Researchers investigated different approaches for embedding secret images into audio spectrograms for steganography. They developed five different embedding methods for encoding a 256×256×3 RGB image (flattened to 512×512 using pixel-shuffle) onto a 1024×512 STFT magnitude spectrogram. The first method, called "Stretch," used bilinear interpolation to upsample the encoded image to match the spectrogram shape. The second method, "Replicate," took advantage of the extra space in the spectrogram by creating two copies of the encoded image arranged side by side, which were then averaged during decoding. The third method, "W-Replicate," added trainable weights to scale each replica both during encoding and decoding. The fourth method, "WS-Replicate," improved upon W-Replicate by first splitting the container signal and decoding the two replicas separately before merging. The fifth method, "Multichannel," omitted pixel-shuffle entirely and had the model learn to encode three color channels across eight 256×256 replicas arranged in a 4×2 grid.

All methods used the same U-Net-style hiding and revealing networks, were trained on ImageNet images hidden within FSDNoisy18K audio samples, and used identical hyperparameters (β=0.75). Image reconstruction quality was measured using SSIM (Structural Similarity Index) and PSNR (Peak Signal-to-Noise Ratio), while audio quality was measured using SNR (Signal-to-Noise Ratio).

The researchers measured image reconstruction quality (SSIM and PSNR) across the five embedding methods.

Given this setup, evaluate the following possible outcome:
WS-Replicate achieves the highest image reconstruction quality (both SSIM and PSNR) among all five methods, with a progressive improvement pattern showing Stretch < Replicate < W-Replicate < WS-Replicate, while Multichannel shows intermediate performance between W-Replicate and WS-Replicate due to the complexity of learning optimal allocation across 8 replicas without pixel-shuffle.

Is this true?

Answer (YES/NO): NO